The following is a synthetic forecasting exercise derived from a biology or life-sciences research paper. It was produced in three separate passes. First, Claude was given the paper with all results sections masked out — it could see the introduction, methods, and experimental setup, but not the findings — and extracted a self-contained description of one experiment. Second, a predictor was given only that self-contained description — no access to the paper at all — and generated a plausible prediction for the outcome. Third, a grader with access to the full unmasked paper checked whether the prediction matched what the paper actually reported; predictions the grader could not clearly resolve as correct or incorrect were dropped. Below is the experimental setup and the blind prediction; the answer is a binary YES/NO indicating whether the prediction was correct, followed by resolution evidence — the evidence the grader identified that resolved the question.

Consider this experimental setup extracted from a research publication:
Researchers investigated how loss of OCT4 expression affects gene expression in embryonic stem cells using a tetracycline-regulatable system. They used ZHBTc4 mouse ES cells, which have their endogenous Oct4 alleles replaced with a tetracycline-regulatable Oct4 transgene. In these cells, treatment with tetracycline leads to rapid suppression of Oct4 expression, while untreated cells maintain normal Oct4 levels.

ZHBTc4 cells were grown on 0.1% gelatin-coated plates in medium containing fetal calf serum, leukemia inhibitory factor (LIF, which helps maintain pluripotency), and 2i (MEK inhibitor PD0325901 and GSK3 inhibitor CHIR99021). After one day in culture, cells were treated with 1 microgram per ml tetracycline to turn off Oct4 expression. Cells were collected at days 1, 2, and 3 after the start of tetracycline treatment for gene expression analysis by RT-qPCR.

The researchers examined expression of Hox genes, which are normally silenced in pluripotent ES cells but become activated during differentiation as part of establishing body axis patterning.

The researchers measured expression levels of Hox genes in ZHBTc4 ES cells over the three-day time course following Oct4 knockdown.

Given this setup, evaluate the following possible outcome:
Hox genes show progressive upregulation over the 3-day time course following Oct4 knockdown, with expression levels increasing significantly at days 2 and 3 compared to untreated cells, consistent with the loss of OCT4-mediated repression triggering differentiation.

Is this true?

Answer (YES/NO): NO